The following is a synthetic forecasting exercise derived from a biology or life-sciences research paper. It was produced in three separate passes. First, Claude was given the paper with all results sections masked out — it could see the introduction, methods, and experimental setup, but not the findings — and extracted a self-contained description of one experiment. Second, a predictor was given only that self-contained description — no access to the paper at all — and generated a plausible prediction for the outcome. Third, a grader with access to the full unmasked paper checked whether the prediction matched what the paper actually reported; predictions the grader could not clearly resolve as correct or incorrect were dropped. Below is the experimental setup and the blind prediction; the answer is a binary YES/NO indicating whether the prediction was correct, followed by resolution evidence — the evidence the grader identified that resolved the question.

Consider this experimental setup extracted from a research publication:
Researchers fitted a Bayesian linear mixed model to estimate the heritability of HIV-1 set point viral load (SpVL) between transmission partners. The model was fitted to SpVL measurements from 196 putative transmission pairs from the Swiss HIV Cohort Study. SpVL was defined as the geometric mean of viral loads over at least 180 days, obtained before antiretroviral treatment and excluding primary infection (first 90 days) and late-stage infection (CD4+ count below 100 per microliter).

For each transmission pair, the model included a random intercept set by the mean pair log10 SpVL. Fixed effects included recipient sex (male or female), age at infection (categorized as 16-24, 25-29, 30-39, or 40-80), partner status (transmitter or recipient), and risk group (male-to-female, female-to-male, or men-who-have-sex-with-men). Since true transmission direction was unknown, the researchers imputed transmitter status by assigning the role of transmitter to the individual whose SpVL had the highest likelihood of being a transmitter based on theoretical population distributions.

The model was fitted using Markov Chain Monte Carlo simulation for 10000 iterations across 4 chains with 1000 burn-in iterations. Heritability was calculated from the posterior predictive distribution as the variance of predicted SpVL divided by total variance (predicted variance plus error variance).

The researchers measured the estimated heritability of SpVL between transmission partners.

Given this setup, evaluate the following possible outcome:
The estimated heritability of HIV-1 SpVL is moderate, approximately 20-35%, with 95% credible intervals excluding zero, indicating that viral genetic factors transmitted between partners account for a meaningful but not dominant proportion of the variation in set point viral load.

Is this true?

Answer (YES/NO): YES